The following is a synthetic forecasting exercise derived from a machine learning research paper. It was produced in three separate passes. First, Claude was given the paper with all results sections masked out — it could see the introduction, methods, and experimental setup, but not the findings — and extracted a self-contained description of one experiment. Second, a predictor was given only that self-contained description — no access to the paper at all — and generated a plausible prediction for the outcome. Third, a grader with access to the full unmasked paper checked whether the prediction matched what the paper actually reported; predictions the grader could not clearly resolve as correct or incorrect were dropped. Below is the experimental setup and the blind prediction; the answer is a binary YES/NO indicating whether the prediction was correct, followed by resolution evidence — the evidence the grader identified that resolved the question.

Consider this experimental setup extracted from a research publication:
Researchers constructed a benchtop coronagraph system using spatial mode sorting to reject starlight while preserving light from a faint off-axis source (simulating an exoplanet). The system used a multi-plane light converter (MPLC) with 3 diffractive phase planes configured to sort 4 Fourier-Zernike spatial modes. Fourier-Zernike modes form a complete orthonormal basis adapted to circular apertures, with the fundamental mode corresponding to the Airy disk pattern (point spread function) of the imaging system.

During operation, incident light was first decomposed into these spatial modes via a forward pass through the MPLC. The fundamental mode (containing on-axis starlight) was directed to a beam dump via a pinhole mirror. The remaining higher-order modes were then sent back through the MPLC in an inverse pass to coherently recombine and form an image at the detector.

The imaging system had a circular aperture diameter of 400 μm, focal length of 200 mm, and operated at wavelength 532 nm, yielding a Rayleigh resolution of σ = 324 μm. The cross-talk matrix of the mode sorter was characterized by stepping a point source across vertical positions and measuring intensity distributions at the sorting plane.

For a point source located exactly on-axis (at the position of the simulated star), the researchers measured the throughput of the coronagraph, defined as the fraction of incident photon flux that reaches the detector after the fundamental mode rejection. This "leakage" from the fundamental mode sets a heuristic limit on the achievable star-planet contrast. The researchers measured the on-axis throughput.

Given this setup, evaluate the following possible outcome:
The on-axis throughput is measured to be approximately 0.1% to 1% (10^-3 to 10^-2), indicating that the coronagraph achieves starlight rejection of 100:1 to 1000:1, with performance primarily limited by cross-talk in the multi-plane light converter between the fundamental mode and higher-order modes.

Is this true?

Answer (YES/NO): NO